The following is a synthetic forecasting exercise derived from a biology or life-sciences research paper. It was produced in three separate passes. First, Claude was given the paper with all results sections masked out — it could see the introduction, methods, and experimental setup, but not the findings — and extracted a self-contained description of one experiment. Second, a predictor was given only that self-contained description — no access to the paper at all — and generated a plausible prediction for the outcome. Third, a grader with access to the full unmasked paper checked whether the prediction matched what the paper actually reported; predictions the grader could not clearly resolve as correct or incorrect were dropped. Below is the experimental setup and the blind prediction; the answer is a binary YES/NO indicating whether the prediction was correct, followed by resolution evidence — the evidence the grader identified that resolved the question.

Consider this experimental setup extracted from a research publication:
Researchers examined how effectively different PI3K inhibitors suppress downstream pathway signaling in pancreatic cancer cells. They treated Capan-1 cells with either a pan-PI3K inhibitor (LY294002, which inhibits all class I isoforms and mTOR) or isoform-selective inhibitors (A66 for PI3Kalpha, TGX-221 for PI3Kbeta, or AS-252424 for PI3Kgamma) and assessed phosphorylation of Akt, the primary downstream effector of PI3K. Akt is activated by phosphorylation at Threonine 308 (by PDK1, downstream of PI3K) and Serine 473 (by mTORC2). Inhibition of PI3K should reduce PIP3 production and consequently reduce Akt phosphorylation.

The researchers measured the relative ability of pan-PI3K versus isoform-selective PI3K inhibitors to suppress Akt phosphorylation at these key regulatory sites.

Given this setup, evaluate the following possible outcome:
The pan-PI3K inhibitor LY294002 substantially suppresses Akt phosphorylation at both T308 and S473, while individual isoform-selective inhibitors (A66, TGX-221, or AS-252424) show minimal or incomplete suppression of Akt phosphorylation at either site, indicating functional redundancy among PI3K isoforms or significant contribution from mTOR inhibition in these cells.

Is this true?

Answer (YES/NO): NO